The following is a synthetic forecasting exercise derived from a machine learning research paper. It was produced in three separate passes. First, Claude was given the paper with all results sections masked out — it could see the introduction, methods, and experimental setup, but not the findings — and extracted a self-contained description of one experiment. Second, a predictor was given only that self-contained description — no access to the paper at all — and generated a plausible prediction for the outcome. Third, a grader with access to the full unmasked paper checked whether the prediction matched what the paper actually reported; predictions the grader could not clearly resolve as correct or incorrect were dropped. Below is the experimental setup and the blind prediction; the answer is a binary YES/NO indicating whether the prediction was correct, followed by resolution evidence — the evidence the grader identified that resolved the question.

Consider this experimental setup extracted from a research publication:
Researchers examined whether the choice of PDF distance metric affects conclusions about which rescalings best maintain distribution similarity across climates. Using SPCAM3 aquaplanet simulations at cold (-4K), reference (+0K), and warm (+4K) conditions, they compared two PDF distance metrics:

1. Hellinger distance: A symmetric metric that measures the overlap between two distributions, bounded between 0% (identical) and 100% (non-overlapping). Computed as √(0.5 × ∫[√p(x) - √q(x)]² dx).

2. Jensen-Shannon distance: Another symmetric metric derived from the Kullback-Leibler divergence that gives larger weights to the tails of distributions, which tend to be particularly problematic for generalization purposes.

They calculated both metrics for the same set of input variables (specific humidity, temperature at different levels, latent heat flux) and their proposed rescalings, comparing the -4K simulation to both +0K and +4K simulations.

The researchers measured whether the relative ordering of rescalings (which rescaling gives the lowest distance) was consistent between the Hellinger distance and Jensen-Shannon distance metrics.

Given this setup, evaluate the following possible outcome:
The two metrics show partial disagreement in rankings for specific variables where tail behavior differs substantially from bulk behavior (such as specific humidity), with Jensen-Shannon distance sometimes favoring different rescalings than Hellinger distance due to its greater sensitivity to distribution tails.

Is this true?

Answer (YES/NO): NO